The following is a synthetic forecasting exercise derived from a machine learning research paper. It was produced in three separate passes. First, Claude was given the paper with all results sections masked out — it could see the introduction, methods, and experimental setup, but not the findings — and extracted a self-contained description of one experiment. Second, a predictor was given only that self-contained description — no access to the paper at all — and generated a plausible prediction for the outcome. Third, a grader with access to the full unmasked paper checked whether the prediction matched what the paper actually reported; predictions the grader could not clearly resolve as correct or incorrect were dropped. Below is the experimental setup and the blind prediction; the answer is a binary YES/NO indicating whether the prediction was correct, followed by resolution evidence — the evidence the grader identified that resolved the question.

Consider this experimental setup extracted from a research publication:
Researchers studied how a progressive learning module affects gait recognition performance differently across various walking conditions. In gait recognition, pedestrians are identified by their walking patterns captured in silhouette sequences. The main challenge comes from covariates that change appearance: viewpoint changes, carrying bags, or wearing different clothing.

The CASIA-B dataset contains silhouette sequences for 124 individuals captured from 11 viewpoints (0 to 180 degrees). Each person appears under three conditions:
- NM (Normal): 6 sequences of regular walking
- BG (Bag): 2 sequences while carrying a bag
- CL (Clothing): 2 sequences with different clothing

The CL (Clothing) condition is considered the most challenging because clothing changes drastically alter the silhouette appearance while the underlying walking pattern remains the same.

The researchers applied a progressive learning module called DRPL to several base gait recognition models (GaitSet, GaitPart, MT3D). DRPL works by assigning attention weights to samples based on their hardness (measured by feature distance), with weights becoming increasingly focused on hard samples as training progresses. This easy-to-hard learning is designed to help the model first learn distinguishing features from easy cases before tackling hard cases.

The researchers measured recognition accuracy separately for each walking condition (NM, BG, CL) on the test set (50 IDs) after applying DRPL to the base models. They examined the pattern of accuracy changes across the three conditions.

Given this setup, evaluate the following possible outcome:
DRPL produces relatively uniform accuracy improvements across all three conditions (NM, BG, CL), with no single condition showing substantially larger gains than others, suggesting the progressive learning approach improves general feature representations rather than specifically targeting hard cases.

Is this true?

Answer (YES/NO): NO